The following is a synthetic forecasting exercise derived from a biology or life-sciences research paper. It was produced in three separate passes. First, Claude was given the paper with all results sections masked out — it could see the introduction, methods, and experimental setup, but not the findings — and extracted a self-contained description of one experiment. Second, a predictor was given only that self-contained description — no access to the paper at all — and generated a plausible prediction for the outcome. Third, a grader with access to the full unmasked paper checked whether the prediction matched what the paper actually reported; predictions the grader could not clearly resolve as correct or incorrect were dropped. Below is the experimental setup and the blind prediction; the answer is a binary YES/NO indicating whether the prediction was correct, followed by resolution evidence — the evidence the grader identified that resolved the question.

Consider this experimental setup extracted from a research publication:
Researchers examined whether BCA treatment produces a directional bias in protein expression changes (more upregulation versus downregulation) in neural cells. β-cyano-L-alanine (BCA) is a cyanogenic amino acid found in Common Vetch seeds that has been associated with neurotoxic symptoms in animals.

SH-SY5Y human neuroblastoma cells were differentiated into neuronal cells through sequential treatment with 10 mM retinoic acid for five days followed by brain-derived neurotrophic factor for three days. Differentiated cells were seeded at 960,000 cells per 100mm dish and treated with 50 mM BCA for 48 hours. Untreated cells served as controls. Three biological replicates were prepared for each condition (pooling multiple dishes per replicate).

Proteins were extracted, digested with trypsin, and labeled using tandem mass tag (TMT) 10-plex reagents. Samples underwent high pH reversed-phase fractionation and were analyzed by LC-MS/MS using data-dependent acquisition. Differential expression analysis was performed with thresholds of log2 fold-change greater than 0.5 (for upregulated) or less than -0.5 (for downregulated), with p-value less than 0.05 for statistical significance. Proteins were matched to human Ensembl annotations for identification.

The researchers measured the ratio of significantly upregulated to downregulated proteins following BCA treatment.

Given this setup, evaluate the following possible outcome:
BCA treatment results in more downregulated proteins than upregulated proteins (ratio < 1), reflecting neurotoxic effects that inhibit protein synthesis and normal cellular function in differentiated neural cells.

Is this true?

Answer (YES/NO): YES